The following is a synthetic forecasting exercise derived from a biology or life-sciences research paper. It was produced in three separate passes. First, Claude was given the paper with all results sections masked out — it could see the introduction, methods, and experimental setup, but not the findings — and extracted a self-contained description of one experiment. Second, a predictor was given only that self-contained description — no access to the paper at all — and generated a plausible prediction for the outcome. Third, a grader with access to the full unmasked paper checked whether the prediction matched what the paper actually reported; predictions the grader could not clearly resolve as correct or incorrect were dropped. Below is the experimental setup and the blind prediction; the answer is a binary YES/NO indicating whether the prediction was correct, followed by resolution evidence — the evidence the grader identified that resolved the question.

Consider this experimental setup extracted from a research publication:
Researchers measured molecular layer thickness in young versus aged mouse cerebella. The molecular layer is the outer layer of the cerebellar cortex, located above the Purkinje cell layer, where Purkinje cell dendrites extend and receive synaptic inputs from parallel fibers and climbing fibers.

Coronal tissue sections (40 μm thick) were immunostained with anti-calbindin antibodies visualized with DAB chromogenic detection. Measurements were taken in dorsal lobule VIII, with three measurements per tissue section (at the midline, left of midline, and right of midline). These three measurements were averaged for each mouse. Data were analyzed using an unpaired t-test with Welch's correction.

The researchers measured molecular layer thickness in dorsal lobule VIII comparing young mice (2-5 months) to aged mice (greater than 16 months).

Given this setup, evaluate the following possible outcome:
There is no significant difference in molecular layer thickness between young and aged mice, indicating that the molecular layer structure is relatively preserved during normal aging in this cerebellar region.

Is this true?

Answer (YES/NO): NO